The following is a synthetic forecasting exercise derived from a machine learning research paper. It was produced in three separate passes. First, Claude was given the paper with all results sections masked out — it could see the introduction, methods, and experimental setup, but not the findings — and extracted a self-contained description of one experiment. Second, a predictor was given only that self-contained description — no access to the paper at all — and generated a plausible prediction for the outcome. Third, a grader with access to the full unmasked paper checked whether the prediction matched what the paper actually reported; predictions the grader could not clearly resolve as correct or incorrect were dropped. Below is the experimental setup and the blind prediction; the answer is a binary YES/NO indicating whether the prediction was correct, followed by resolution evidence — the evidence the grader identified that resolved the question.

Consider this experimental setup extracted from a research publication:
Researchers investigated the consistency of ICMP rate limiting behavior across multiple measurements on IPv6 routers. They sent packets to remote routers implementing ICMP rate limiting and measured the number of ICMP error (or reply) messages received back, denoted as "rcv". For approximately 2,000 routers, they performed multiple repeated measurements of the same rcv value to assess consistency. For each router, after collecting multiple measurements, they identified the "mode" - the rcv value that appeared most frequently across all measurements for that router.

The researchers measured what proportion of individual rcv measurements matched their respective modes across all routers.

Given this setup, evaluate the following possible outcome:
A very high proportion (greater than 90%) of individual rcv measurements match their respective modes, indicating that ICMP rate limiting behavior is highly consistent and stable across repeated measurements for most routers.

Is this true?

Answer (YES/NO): NO